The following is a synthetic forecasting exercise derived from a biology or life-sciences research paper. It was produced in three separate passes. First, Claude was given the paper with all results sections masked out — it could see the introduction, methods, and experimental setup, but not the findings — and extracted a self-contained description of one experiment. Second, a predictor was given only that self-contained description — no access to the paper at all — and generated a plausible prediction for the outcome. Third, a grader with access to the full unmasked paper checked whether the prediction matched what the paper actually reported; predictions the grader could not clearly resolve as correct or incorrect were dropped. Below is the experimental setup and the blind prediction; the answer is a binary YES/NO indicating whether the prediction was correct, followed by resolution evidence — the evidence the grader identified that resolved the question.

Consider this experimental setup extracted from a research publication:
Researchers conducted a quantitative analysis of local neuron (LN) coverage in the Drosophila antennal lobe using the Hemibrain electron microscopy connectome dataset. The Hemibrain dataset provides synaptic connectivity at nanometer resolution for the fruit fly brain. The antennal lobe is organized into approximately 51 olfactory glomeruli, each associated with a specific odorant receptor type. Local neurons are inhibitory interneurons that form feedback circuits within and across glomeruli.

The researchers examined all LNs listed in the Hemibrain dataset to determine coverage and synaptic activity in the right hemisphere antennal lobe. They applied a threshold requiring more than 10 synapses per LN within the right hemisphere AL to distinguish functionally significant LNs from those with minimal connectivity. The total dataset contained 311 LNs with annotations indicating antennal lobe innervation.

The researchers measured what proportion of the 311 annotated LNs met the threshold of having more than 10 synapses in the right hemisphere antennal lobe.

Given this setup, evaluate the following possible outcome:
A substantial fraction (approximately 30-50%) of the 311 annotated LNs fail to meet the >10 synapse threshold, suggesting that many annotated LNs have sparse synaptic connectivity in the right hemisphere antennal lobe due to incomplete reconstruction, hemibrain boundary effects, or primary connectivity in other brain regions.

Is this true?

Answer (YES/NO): NO